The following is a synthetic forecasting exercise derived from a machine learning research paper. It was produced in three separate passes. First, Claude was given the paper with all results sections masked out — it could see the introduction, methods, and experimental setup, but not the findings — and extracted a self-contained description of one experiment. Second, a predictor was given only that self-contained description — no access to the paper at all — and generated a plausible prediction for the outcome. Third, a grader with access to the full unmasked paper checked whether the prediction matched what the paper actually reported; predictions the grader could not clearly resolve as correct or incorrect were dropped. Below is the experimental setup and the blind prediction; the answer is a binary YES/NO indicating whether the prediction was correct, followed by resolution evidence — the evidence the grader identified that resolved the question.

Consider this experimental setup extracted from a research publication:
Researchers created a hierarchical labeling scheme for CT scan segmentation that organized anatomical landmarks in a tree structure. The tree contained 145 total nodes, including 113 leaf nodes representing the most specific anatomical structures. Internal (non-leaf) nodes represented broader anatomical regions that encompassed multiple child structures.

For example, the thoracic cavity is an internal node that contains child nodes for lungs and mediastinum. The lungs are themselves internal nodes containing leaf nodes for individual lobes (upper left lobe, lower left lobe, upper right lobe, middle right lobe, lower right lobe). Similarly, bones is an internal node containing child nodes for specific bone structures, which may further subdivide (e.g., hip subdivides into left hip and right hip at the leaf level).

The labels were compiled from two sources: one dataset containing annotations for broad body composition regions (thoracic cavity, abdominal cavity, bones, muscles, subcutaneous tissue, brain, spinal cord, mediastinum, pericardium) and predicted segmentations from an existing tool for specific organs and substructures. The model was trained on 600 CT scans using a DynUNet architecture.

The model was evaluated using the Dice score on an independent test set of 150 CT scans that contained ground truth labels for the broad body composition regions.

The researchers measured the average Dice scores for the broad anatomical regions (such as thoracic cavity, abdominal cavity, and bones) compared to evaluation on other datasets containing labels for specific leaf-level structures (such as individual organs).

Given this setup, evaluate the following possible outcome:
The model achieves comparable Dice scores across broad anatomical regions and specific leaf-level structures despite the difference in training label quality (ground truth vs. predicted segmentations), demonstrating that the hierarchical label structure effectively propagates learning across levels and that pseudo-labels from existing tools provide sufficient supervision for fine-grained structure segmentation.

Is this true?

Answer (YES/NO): YES